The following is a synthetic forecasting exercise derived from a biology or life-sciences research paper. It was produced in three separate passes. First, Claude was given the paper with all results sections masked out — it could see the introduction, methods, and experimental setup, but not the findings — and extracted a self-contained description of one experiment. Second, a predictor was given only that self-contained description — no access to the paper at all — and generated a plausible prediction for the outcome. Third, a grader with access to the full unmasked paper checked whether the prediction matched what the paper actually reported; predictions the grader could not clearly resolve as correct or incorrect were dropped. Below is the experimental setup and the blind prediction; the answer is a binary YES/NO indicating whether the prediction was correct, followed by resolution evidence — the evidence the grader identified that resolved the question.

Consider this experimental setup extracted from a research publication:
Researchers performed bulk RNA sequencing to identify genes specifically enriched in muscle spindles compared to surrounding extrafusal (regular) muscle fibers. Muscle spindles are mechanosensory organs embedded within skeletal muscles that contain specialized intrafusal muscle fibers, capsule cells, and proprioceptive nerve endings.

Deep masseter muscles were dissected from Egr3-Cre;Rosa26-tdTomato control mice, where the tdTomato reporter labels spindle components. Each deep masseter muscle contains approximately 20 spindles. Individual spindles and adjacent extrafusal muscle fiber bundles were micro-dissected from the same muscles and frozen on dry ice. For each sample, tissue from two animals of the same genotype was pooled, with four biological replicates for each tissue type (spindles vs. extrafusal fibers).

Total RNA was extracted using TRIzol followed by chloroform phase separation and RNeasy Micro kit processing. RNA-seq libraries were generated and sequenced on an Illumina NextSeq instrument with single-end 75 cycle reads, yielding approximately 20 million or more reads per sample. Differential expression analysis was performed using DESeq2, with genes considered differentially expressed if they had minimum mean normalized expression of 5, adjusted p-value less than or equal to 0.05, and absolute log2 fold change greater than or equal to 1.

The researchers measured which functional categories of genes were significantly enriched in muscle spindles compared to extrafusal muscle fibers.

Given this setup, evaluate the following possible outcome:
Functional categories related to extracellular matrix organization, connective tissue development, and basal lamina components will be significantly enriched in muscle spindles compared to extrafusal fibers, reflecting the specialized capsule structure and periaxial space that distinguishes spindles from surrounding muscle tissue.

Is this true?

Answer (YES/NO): YES